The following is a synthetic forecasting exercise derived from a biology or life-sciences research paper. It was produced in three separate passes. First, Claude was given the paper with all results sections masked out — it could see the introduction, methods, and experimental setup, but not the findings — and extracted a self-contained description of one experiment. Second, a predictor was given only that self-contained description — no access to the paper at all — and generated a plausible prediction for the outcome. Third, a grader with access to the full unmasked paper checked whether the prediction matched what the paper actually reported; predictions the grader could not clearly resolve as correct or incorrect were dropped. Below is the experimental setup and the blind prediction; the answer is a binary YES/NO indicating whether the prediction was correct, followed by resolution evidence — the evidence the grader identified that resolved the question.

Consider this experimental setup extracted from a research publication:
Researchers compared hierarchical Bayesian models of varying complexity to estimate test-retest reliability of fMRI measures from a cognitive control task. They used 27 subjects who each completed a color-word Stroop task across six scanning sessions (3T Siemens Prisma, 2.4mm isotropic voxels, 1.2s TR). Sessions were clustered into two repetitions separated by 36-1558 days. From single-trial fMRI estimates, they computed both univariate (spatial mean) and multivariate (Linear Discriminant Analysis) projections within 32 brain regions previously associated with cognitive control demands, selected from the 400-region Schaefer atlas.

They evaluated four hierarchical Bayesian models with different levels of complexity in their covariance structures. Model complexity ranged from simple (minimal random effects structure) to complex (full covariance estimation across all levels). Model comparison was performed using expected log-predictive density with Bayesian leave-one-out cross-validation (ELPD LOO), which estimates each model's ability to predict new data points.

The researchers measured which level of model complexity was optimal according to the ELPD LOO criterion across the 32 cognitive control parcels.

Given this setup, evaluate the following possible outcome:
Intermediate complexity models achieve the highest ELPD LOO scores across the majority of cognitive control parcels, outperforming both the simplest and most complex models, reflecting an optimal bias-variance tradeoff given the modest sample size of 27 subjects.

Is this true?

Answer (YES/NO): YES